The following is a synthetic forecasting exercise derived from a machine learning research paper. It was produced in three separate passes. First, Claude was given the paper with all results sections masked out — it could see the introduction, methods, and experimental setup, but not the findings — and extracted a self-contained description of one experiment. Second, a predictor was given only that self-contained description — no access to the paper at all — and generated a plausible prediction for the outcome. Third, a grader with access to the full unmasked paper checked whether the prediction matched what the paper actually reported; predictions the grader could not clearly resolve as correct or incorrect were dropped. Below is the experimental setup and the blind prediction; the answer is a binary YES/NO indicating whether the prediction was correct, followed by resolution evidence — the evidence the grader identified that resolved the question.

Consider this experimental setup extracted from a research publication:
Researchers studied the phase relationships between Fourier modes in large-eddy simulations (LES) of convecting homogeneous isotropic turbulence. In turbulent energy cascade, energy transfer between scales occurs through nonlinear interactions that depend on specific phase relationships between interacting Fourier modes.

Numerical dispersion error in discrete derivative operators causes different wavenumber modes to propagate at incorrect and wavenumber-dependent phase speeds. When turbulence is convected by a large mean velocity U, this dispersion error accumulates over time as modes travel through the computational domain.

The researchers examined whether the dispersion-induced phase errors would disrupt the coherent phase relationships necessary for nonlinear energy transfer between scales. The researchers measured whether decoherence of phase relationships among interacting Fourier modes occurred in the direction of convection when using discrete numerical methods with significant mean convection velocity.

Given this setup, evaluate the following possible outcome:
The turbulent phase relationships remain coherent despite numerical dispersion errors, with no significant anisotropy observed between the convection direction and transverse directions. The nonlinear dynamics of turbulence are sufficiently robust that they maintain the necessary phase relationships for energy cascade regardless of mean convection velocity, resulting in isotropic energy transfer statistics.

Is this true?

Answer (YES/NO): NO